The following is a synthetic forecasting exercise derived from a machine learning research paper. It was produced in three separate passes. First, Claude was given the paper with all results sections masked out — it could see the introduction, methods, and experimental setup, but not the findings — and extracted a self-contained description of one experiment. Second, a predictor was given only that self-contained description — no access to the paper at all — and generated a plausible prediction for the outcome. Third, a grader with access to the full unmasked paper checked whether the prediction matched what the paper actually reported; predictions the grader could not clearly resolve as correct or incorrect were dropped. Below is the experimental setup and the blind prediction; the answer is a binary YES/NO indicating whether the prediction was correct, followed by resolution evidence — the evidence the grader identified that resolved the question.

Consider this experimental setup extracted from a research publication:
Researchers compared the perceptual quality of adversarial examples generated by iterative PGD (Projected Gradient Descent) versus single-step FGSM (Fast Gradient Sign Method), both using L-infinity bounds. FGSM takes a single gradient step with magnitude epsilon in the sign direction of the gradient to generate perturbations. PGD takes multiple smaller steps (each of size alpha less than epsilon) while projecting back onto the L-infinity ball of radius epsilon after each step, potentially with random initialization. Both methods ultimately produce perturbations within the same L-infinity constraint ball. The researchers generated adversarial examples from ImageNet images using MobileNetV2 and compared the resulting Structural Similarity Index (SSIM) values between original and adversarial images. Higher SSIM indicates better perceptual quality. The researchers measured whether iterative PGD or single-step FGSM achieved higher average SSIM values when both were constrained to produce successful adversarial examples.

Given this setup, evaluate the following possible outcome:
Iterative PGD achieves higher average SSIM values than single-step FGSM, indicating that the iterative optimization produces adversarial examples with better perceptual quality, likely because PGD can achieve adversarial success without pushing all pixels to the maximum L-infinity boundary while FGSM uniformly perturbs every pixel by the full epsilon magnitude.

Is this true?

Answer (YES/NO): YES